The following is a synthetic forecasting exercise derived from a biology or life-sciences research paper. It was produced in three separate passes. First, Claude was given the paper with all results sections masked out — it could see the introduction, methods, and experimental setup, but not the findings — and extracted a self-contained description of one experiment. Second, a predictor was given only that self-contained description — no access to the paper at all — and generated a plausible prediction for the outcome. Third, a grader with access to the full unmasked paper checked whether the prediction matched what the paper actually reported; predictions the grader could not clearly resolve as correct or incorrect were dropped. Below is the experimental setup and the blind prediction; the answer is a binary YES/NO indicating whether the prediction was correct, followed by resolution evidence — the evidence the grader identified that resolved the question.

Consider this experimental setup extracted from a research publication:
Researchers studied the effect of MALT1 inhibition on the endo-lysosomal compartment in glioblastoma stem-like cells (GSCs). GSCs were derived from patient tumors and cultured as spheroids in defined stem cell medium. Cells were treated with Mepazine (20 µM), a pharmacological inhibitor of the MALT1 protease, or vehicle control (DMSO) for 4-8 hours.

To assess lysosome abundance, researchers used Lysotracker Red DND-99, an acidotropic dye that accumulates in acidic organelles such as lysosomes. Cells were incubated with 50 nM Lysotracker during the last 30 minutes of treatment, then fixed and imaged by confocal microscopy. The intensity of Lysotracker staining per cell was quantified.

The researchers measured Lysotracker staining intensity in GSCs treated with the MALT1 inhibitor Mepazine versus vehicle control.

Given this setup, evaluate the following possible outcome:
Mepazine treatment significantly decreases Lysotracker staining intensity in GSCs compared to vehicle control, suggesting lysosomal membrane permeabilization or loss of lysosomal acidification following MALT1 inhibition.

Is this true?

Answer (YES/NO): NO